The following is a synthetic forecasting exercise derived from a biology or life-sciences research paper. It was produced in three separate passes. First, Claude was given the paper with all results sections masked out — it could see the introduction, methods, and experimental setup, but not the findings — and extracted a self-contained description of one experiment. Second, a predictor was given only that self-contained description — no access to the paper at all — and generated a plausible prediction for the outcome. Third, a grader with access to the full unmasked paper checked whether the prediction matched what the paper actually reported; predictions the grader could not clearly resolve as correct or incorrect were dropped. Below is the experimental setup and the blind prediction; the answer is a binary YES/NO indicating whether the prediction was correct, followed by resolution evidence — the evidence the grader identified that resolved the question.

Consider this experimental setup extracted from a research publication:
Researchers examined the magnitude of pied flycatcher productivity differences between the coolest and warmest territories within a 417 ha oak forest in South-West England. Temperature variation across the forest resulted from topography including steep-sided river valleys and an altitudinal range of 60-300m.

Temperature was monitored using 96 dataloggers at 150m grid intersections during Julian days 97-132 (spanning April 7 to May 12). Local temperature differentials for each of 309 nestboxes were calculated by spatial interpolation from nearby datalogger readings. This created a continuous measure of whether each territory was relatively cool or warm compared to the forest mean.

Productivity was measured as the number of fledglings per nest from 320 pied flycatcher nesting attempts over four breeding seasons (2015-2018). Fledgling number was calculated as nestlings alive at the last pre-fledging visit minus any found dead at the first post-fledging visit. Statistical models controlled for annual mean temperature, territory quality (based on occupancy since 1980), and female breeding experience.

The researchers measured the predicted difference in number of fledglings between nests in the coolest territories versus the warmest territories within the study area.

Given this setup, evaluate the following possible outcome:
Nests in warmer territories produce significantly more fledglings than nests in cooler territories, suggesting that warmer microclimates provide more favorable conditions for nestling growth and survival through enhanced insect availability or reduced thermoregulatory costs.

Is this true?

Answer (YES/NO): NO